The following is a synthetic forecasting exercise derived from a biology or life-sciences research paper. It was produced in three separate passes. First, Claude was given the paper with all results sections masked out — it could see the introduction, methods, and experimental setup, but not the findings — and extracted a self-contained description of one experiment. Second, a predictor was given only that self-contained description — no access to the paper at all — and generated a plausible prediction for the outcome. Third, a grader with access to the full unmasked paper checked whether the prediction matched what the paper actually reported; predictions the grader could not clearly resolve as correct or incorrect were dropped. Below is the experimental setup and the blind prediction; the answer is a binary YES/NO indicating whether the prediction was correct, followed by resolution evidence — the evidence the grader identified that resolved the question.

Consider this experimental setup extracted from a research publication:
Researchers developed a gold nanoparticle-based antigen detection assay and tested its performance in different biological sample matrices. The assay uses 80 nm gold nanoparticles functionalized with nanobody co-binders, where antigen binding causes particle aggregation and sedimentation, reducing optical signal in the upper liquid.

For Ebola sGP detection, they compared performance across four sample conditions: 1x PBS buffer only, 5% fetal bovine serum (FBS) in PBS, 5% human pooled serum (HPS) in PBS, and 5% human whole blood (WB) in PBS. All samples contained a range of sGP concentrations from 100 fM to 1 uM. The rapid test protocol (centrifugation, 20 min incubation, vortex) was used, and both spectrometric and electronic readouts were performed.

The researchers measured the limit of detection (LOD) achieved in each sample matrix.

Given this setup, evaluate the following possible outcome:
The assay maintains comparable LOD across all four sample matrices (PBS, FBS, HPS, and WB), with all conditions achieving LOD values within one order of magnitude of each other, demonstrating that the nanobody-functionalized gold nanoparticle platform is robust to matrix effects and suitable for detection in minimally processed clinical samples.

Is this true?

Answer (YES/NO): NO